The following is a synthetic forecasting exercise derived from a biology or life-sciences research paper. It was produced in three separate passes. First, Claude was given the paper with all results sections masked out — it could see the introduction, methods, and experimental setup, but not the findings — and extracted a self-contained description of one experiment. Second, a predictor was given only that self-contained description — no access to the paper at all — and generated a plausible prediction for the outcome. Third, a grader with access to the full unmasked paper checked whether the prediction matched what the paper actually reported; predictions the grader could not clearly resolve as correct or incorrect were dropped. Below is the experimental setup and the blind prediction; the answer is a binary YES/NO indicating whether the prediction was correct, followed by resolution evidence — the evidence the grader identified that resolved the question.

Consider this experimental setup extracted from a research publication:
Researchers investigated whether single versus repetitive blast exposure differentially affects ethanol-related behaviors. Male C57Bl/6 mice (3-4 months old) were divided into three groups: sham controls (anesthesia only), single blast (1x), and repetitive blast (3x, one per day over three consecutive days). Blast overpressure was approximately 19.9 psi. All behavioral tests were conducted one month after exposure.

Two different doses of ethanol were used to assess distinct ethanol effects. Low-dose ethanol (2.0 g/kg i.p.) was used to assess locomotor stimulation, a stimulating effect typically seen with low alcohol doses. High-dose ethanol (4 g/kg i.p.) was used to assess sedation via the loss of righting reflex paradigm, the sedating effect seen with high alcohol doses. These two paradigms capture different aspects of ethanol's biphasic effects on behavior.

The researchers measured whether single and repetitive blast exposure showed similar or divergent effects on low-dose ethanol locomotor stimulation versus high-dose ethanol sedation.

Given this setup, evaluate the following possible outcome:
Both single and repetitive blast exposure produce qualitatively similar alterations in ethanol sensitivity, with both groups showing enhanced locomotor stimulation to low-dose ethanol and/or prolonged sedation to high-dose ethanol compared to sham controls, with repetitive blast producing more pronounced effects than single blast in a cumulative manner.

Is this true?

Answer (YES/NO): NO